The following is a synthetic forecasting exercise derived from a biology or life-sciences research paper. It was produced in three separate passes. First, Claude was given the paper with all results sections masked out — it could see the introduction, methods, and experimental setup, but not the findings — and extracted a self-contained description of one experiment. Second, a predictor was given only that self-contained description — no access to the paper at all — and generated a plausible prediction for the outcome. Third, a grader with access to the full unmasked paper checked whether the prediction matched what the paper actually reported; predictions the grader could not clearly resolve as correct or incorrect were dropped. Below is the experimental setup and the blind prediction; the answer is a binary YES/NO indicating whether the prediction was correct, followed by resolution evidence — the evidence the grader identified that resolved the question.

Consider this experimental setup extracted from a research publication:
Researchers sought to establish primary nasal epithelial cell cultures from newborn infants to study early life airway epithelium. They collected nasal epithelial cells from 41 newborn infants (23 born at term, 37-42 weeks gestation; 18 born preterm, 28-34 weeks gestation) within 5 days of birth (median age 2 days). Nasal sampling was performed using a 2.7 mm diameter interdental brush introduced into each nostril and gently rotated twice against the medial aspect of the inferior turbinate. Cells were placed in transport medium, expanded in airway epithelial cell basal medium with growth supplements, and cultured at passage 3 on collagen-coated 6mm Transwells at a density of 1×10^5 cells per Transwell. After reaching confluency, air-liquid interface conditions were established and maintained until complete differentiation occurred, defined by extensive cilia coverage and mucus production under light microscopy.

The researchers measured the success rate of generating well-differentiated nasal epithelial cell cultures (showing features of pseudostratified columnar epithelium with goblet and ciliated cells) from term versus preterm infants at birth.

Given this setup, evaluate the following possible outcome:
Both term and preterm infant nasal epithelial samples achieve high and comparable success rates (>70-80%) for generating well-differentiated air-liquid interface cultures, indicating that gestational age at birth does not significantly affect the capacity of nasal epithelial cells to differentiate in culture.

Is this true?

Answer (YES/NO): NO